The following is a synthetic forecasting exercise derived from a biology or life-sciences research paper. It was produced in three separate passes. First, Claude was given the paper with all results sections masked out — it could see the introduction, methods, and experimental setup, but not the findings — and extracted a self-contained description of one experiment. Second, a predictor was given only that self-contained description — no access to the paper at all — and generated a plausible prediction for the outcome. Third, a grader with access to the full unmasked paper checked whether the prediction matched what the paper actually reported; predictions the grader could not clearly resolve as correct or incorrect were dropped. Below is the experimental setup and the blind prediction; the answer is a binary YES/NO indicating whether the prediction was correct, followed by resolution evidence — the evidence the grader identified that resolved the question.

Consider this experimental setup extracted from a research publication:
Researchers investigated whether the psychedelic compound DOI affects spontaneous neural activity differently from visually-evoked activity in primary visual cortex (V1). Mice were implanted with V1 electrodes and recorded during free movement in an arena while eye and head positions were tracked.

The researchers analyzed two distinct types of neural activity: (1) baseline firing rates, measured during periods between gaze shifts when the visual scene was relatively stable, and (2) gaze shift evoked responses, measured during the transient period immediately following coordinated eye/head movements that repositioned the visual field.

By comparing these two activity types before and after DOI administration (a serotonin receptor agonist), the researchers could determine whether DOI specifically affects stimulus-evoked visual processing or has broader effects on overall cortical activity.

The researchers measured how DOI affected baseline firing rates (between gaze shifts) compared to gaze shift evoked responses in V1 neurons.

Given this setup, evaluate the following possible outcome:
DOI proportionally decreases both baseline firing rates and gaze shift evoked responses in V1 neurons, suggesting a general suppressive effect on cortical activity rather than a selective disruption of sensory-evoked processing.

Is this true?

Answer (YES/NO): YES